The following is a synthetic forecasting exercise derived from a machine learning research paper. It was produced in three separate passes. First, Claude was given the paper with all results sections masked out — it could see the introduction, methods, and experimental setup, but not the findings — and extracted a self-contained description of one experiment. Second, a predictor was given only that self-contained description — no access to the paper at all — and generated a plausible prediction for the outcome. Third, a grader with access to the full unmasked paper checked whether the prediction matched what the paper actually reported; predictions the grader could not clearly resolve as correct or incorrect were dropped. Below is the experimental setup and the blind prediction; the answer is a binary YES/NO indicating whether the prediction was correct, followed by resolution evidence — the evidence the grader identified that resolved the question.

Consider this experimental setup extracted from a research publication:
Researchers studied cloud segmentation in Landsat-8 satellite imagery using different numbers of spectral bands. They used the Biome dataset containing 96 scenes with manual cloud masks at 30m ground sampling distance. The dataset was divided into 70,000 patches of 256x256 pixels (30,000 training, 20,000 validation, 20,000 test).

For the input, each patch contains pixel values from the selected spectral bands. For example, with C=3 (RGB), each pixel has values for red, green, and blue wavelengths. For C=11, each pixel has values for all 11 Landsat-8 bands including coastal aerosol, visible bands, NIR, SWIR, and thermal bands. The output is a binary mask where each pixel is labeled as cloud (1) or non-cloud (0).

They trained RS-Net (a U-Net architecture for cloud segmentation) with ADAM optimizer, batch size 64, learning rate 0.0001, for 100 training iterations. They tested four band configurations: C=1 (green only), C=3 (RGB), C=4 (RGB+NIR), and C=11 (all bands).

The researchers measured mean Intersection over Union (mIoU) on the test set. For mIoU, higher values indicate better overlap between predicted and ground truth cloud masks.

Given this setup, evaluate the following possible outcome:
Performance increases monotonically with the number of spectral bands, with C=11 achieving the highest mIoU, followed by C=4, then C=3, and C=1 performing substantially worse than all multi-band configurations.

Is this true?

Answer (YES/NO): NO